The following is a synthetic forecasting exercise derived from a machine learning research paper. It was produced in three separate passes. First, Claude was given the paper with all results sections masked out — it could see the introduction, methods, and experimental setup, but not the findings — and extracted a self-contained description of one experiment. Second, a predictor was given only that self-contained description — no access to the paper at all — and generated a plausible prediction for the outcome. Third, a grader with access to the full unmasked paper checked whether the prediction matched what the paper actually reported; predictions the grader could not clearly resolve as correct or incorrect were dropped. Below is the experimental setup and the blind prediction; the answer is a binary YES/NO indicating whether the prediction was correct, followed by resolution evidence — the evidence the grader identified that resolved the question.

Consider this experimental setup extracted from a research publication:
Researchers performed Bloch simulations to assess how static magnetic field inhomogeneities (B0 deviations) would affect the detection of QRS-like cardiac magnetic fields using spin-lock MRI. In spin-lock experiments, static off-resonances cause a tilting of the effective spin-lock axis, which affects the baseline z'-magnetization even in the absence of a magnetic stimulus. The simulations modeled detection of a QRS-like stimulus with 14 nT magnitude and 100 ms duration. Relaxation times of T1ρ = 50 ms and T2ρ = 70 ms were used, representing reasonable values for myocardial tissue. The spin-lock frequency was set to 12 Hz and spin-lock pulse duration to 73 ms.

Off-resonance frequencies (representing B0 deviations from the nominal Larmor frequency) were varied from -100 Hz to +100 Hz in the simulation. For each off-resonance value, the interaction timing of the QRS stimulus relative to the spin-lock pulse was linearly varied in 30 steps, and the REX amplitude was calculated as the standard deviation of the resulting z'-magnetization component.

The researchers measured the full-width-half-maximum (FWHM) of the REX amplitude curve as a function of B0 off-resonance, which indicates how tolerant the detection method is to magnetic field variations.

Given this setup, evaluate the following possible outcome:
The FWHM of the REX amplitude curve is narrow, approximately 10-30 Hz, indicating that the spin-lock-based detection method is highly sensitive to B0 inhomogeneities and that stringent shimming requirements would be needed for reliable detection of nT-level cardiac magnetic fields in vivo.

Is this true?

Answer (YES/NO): YES